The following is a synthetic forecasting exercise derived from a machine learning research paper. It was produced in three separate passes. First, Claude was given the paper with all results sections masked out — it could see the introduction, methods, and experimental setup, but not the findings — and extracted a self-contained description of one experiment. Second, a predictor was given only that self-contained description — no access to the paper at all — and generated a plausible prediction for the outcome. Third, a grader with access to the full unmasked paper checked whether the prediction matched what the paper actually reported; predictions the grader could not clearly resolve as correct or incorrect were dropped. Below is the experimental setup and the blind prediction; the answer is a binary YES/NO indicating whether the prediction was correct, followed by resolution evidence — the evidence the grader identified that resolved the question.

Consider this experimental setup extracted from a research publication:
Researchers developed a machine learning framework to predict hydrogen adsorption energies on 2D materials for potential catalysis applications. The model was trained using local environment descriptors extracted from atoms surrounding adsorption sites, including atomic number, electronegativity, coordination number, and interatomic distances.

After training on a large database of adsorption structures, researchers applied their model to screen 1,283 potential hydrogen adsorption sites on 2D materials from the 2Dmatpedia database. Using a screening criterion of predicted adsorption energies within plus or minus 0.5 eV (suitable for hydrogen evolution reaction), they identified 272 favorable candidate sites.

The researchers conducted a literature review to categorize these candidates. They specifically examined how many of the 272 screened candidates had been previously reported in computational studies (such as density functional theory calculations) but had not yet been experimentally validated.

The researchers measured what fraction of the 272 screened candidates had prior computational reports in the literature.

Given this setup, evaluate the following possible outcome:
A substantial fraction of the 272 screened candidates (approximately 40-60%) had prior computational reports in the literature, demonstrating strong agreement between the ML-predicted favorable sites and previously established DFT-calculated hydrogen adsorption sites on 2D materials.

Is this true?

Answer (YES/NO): NO